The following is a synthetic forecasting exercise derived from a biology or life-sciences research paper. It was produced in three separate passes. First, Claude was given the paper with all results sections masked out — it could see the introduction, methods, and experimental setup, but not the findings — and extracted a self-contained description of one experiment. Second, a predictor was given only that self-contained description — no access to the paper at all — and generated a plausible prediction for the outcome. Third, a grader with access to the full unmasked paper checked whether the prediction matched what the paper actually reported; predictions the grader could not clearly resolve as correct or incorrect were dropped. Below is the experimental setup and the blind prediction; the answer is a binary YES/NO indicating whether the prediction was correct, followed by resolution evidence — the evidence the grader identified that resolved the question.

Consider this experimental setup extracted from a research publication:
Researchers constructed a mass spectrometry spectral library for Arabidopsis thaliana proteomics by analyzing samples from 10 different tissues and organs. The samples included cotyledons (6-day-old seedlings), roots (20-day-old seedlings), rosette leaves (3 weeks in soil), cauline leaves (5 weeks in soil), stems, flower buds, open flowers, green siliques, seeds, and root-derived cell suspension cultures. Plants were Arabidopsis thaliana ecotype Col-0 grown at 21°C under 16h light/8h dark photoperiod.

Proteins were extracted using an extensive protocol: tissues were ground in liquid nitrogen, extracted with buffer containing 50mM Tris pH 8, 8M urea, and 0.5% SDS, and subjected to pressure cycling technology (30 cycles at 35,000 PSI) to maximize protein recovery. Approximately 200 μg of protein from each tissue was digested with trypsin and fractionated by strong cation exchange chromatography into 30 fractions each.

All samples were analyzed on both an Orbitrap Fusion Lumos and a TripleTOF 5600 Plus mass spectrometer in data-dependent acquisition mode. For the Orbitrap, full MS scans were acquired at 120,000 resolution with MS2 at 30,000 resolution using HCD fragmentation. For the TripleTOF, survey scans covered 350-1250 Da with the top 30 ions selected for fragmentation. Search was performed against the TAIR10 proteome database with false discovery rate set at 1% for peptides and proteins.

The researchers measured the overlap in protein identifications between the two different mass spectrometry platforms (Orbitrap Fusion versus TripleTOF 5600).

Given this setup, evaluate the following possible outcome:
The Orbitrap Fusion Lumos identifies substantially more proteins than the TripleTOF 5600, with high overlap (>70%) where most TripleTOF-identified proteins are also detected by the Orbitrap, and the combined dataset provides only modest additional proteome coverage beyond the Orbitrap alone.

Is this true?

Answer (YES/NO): YES